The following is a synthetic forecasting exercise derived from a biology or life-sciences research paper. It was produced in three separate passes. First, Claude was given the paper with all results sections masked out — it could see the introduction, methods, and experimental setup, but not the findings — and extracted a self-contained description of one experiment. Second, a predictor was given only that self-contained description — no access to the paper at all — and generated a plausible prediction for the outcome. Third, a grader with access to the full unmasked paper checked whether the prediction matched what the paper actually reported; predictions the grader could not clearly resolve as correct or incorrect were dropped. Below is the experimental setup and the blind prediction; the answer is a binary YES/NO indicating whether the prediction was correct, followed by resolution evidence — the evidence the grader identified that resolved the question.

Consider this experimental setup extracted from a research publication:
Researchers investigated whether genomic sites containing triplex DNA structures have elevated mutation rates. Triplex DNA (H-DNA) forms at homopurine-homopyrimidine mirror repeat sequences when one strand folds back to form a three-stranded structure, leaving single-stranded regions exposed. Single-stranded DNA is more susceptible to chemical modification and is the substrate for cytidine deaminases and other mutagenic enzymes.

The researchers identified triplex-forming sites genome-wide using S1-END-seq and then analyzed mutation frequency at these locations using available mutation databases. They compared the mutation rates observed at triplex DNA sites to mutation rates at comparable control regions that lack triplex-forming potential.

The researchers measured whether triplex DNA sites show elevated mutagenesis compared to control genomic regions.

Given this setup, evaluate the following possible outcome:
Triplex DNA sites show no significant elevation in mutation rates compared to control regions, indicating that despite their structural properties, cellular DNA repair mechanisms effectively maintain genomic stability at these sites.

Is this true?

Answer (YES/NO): NO